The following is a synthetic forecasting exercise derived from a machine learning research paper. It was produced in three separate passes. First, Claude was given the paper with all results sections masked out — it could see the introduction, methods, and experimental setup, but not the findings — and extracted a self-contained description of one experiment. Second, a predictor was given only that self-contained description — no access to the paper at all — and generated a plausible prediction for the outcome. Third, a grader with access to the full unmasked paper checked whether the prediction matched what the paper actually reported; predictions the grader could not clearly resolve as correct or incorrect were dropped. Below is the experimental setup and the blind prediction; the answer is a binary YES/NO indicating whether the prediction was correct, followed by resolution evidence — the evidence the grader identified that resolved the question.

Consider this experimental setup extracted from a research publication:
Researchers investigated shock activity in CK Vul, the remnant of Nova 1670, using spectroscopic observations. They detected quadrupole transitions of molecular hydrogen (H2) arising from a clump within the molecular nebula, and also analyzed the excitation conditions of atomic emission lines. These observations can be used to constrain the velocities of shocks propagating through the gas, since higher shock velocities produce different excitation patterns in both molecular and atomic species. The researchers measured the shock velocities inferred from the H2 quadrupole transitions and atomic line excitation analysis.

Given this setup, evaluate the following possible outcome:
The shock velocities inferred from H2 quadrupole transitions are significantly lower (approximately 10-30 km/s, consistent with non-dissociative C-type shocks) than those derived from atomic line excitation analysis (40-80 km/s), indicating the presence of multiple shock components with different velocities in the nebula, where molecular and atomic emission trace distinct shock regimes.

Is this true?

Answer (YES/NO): NO